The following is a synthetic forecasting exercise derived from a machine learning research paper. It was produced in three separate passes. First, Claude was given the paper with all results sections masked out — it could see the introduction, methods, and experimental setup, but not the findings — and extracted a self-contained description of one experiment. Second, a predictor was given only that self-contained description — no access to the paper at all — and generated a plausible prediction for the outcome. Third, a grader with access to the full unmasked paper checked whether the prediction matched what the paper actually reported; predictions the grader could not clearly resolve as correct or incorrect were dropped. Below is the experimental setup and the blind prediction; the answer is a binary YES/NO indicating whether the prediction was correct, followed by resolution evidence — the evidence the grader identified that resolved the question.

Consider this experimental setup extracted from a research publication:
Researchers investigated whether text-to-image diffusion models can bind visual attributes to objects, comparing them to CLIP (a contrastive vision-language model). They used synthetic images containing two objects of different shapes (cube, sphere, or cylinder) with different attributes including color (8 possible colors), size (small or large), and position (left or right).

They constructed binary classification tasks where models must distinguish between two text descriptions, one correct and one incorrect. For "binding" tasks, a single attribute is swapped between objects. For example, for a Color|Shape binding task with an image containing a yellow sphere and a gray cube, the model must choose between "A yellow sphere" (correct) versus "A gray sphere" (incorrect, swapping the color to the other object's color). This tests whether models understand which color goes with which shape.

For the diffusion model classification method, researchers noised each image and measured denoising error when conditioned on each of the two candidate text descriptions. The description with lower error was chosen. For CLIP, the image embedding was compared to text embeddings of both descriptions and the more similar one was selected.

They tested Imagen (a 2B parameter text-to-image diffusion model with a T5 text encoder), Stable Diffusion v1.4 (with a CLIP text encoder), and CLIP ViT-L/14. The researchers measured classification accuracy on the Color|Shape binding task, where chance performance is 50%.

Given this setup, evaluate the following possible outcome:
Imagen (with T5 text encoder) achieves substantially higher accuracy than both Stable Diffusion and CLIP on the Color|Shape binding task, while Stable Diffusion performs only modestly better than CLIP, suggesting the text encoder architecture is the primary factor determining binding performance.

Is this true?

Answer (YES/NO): NO